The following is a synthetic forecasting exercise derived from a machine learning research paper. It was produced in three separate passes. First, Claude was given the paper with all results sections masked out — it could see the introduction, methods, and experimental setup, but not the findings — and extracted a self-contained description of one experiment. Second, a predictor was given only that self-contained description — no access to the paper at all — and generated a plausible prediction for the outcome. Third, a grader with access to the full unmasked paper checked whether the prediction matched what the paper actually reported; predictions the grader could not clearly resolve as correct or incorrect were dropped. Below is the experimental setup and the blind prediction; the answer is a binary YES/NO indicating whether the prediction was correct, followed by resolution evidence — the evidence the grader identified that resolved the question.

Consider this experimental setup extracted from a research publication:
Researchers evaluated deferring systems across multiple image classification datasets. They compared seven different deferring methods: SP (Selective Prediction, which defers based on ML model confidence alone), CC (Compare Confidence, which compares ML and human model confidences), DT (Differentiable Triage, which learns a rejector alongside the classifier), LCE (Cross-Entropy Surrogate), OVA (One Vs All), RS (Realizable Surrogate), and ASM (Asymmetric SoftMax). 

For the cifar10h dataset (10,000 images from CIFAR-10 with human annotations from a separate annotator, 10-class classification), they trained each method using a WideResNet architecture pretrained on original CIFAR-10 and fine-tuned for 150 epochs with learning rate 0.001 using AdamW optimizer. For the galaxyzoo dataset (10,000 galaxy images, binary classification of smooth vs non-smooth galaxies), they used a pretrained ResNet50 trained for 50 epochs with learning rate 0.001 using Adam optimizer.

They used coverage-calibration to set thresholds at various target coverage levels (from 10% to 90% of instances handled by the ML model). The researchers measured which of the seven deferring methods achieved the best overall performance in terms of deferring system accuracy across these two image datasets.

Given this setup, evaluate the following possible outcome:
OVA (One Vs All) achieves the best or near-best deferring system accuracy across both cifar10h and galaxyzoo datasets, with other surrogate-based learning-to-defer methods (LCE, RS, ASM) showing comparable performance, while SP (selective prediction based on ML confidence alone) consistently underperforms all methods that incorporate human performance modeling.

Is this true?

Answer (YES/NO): NO